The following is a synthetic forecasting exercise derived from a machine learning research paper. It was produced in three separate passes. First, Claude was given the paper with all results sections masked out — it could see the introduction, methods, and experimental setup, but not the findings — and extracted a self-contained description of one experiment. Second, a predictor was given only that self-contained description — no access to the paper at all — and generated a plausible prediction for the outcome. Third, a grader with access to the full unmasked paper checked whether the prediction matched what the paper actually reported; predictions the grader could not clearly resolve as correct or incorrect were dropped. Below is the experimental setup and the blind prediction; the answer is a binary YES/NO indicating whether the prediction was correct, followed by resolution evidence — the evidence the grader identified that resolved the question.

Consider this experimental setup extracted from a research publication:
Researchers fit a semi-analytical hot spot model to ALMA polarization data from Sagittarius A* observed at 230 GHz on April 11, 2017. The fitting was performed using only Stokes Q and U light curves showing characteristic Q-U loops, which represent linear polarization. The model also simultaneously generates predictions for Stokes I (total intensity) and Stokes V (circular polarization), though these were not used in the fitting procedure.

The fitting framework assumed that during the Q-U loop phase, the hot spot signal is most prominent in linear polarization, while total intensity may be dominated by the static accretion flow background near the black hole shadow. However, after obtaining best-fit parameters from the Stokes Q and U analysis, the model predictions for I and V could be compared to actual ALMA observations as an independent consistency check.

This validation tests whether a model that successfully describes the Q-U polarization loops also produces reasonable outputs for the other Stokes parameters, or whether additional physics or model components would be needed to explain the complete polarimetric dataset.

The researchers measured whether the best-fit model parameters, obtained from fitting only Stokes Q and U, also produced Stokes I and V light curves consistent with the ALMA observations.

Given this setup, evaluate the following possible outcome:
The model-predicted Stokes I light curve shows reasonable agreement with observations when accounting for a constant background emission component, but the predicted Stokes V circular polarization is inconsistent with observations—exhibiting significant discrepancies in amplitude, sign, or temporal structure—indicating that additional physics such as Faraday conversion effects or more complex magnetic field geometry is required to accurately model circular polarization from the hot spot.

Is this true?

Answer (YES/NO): NO